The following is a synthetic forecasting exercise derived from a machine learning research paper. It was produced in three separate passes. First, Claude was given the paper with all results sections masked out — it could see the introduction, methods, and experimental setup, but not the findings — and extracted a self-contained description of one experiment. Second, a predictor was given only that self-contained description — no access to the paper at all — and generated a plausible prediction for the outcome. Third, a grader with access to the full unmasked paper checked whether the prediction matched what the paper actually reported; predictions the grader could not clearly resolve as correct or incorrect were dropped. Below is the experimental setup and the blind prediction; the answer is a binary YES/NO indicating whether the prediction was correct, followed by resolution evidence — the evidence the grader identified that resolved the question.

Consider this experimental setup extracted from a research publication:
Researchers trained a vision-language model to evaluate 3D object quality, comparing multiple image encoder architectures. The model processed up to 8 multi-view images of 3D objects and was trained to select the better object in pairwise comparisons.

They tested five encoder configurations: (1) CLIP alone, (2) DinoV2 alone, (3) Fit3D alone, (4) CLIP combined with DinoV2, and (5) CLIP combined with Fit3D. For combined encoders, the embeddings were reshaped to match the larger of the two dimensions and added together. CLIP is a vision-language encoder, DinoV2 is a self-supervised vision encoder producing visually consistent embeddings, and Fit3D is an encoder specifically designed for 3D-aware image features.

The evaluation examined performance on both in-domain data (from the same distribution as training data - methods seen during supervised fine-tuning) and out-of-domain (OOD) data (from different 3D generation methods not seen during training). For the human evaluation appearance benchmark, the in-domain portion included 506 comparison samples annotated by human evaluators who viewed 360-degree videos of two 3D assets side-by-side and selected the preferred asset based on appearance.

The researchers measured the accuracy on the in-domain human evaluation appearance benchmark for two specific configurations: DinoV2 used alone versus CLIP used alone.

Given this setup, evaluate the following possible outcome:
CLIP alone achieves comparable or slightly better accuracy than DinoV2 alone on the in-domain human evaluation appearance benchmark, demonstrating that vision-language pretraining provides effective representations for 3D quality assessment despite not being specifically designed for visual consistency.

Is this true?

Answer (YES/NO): NO